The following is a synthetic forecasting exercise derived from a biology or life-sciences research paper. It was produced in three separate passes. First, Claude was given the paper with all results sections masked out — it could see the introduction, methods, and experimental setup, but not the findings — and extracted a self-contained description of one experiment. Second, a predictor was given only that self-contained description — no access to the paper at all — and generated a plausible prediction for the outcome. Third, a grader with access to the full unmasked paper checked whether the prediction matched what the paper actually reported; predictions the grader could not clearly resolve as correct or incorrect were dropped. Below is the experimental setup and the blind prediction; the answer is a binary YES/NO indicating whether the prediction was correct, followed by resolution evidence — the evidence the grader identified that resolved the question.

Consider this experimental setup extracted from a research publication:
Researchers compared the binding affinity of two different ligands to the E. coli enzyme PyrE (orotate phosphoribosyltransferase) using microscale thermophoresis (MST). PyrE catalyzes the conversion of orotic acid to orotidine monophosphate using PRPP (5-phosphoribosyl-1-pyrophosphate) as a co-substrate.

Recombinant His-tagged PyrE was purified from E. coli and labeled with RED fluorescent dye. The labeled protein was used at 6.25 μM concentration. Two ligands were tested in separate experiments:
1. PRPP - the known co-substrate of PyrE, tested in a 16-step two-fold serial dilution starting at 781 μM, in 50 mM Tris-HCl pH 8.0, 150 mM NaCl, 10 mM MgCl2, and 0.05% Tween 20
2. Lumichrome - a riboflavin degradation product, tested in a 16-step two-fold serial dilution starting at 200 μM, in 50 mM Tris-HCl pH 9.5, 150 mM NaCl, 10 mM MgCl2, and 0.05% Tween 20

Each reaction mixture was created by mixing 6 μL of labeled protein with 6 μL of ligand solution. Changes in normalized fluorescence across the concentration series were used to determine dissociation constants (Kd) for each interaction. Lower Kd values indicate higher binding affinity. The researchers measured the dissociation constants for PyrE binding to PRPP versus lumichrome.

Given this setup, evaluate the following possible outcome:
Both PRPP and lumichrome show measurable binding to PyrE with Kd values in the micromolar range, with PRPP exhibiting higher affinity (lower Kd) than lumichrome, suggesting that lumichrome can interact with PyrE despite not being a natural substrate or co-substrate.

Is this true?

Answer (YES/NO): YES